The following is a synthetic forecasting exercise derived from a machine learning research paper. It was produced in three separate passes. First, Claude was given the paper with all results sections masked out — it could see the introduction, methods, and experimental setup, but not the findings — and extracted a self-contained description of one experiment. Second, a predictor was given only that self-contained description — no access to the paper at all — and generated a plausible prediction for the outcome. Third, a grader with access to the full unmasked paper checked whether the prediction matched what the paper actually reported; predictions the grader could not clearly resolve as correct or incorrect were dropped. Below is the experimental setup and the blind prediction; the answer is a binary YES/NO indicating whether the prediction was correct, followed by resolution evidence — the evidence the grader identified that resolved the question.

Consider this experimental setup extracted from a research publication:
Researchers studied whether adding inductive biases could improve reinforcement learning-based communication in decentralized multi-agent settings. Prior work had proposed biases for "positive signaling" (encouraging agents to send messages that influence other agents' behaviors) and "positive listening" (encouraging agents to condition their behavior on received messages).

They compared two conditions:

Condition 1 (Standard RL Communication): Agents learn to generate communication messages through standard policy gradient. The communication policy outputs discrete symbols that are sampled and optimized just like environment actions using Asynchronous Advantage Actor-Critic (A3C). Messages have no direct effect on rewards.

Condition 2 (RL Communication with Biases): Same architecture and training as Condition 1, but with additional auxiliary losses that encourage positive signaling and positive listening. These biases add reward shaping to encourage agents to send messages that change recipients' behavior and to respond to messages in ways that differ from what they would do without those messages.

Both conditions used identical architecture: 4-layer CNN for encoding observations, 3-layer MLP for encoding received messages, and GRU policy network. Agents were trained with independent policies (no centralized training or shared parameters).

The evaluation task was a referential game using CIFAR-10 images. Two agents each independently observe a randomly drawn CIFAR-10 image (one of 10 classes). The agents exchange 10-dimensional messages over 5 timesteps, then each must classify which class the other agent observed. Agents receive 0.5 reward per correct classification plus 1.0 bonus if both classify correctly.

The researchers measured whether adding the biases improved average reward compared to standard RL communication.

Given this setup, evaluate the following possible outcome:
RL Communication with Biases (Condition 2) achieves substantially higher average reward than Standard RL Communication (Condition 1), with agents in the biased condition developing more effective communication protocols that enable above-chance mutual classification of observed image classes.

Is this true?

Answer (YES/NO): NO